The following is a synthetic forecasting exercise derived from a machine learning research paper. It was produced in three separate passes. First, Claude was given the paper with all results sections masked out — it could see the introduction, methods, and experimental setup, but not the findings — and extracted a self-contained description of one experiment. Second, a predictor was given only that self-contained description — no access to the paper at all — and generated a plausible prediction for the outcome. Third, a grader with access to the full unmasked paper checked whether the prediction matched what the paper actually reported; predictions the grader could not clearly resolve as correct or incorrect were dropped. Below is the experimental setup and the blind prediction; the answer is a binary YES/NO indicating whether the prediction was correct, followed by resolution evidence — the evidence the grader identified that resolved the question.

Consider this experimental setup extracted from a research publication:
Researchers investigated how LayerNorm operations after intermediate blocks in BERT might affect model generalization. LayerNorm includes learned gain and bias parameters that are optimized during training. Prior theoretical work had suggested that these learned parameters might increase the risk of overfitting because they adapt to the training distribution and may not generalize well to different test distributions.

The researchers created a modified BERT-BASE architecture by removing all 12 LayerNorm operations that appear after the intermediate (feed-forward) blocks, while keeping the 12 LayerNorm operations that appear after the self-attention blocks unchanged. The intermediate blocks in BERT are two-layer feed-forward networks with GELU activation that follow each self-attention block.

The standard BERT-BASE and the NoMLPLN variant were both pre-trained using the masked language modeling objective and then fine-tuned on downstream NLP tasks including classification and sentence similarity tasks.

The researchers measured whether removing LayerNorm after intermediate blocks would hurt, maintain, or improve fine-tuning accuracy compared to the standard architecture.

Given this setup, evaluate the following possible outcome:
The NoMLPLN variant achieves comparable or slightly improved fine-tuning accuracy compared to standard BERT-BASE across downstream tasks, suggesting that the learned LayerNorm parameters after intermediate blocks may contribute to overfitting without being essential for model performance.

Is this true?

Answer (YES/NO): YES